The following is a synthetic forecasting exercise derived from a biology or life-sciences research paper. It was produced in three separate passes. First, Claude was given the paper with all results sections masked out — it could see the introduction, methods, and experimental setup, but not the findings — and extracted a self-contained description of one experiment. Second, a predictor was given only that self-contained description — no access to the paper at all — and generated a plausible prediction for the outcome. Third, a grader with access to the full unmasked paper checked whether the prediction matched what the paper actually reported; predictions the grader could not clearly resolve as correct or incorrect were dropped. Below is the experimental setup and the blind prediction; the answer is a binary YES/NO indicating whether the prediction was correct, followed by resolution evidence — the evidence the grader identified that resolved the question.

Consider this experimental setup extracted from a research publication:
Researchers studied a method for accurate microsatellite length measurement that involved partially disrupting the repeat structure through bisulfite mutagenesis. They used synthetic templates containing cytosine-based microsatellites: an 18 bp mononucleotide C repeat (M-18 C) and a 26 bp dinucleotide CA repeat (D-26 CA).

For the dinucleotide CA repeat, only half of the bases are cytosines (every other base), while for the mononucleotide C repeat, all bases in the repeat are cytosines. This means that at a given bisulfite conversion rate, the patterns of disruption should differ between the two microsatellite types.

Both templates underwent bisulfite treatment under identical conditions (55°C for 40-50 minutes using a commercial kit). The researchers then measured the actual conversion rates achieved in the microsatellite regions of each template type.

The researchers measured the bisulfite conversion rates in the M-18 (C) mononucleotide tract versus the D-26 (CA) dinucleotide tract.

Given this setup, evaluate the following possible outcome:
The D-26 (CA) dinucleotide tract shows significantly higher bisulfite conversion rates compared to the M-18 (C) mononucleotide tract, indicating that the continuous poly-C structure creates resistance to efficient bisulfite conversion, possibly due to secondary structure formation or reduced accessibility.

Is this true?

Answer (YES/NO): NO